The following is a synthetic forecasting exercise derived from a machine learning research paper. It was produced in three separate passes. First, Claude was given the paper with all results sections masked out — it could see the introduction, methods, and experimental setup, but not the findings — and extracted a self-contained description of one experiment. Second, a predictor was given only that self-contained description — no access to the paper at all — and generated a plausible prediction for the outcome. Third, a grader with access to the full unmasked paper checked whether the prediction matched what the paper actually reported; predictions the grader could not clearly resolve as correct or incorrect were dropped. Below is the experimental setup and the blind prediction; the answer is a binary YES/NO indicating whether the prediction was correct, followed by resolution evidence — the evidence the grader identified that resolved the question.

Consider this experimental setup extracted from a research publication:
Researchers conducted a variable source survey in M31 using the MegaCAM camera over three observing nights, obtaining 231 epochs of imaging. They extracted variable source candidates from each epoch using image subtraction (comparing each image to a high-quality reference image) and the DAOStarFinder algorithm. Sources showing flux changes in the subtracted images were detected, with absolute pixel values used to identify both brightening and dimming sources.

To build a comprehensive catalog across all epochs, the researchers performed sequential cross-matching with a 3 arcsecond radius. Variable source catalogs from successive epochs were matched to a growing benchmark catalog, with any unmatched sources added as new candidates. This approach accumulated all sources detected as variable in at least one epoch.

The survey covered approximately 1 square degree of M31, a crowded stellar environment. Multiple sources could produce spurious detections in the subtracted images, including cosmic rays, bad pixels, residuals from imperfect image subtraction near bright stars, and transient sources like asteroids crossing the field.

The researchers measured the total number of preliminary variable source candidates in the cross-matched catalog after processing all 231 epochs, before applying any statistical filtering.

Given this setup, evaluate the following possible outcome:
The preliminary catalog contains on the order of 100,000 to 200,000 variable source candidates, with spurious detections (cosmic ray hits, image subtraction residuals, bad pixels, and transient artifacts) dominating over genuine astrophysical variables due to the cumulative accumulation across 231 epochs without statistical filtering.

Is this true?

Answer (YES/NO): NO